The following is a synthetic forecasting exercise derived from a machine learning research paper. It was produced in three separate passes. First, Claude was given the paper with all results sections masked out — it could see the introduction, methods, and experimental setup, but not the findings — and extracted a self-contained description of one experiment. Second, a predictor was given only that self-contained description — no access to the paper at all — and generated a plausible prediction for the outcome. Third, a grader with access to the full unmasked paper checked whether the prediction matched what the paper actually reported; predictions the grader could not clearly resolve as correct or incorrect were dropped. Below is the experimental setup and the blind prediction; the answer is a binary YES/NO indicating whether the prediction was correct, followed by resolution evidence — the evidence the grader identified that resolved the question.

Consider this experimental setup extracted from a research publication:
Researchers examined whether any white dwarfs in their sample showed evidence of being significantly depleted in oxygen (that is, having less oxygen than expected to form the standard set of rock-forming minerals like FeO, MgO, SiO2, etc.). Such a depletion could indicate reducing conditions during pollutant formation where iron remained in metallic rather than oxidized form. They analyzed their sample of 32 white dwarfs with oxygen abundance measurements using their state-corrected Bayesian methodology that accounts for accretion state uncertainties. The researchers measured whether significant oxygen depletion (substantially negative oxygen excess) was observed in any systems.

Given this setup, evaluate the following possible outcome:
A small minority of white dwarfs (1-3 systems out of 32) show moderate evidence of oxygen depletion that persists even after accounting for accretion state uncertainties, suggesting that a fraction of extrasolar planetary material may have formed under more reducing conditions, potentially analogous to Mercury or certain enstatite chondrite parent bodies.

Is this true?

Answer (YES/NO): NO